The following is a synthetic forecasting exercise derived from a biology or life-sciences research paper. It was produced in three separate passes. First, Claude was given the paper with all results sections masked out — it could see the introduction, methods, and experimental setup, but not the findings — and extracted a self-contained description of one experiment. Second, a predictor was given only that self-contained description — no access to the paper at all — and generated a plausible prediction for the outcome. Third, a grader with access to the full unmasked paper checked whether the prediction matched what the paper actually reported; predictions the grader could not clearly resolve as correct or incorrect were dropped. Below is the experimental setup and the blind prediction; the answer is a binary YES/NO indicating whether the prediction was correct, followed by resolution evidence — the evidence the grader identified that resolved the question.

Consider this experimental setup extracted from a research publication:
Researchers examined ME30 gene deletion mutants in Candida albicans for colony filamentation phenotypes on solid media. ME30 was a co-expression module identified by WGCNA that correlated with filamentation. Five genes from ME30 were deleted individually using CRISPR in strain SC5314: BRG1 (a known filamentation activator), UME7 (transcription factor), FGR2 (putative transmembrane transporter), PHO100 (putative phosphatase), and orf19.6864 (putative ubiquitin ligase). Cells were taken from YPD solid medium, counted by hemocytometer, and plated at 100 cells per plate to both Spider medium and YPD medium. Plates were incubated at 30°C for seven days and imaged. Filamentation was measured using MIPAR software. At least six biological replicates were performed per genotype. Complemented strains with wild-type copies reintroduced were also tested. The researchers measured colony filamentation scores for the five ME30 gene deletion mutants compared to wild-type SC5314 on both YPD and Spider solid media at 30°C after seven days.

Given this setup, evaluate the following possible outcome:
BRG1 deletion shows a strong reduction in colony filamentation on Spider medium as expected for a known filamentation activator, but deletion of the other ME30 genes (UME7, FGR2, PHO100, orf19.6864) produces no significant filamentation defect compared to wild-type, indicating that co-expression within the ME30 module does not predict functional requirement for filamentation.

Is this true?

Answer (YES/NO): NO